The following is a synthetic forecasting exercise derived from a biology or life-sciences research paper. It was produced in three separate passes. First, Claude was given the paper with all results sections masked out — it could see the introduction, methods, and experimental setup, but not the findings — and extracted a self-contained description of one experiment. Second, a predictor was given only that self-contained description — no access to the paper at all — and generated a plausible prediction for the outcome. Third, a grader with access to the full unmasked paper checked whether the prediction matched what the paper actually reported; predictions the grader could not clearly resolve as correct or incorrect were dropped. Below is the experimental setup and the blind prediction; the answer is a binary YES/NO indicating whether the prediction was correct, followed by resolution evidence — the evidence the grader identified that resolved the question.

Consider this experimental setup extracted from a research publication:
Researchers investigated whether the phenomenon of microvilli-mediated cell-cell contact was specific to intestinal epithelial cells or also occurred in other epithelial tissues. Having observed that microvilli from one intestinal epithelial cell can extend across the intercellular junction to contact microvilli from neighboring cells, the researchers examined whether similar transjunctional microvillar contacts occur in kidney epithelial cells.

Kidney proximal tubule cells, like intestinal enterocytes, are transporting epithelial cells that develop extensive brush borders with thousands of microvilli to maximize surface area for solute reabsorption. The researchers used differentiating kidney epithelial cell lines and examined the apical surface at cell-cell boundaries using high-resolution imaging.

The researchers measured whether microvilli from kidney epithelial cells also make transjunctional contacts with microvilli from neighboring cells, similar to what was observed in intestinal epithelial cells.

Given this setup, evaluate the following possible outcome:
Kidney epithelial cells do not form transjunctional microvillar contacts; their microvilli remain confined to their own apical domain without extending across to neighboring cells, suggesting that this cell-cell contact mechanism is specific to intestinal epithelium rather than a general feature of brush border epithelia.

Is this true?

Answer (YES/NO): NO